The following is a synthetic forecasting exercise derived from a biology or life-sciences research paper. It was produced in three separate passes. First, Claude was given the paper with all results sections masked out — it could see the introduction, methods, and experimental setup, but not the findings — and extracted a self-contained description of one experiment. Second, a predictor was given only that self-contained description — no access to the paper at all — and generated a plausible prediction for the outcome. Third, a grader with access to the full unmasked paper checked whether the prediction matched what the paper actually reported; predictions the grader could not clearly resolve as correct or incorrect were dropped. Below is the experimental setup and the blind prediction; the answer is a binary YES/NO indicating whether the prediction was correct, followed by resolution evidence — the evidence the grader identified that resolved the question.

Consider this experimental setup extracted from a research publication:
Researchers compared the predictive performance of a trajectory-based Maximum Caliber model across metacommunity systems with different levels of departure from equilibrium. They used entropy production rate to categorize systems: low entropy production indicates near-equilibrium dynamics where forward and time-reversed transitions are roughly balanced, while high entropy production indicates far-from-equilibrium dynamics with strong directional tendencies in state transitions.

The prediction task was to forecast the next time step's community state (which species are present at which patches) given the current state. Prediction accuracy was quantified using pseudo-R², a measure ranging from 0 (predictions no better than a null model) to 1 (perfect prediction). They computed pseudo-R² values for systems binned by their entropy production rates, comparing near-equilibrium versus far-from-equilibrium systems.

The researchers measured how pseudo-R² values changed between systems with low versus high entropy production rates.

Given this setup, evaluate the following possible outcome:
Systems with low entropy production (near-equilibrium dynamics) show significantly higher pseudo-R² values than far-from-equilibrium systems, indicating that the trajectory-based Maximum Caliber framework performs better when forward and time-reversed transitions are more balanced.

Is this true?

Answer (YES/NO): NO